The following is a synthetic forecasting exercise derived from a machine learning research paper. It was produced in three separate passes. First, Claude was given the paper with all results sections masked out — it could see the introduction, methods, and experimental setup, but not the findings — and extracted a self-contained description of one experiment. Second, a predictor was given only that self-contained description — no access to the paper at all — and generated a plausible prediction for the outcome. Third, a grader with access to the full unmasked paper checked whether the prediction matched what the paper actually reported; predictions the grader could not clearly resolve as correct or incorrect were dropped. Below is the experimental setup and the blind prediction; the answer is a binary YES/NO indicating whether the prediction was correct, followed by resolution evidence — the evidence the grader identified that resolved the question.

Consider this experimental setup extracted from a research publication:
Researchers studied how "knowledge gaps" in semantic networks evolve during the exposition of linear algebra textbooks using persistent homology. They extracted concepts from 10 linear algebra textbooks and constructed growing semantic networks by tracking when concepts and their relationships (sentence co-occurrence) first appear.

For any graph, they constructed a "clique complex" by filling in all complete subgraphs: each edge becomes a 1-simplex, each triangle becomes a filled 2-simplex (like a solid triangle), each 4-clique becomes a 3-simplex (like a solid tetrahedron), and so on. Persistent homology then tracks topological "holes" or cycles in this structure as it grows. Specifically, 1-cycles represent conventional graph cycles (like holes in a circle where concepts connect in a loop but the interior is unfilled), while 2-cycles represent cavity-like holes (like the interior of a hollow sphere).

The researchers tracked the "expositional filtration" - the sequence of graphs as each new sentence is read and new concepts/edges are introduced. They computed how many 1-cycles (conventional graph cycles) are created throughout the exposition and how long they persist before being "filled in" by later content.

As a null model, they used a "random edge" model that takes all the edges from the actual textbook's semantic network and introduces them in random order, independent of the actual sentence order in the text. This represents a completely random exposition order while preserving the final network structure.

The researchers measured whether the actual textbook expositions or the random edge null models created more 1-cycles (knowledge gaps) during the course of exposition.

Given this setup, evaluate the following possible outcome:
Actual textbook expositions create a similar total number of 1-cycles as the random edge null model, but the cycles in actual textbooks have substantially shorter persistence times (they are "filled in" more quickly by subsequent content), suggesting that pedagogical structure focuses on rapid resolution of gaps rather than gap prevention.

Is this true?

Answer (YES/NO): NO